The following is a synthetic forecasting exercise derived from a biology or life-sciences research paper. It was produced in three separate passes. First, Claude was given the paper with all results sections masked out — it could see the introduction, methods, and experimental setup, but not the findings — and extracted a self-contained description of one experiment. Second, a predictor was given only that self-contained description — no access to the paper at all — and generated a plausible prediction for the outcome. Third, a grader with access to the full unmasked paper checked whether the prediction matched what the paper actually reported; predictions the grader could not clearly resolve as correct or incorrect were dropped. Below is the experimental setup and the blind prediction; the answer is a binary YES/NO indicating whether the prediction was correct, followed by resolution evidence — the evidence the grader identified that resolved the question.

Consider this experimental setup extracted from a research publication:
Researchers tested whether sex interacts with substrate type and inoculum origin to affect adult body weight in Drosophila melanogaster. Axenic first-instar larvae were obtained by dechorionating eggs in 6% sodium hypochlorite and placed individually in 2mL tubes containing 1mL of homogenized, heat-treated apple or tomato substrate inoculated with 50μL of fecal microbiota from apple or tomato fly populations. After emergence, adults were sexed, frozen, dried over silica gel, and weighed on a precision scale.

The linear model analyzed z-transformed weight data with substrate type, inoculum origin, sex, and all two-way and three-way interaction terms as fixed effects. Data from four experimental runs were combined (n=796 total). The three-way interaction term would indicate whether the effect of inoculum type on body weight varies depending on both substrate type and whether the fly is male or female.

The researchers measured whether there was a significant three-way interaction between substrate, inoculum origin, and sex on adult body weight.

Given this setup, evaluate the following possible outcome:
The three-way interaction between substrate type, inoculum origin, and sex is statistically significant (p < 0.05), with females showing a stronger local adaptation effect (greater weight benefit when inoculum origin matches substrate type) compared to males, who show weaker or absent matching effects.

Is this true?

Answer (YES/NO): NO